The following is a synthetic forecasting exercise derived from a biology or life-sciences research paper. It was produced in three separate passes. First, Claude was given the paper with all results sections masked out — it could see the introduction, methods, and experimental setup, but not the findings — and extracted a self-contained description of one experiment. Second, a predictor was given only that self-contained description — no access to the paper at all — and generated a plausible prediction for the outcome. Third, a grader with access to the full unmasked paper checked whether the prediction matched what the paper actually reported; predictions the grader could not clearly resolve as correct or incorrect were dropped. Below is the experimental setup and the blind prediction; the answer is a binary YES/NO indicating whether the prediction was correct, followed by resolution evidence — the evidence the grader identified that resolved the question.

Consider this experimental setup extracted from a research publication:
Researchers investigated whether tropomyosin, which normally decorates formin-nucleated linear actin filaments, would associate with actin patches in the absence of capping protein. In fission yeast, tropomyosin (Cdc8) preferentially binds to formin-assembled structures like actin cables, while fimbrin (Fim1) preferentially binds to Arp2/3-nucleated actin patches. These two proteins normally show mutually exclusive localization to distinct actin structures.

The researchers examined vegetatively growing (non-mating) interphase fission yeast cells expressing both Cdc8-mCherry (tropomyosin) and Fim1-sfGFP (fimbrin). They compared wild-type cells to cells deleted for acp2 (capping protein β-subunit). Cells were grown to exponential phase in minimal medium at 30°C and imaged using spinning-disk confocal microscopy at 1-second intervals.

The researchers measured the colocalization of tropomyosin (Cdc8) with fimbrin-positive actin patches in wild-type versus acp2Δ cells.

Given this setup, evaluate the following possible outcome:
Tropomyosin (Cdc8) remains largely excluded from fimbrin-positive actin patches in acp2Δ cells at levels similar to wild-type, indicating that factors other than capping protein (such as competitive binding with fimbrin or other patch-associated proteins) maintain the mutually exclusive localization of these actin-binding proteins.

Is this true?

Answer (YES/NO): NO